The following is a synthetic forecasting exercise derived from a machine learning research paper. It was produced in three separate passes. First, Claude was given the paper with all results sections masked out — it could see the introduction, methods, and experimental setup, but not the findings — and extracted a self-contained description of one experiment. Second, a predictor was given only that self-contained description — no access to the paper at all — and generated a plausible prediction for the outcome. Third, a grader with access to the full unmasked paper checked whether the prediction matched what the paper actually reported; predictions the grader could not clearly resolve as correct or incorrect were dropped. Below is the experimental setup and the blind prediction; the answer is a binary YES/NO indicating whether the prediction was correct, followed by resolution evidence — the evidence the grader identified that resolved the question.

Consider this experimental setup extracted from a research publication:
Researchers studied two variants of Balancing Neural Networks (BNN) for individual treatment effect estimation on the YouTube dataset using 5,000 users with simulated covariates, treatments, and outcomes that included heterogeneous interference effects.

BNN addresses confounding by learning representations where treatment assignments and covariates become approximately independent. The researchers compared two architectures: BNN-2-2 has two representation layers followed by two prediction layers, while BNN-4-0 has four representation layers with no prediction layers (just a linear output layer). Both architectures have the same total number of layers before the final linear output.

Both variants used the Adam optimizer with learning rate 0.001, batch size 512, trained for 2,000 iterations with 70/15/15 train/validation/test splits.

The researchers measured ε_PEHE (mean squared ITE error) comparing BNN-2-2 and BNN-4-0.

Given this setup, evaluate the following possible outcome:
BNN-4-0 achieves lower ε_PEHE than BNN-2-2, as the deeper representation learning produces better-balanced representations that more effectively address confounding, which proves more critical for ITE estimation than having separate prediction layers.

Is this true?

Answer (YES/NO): NO